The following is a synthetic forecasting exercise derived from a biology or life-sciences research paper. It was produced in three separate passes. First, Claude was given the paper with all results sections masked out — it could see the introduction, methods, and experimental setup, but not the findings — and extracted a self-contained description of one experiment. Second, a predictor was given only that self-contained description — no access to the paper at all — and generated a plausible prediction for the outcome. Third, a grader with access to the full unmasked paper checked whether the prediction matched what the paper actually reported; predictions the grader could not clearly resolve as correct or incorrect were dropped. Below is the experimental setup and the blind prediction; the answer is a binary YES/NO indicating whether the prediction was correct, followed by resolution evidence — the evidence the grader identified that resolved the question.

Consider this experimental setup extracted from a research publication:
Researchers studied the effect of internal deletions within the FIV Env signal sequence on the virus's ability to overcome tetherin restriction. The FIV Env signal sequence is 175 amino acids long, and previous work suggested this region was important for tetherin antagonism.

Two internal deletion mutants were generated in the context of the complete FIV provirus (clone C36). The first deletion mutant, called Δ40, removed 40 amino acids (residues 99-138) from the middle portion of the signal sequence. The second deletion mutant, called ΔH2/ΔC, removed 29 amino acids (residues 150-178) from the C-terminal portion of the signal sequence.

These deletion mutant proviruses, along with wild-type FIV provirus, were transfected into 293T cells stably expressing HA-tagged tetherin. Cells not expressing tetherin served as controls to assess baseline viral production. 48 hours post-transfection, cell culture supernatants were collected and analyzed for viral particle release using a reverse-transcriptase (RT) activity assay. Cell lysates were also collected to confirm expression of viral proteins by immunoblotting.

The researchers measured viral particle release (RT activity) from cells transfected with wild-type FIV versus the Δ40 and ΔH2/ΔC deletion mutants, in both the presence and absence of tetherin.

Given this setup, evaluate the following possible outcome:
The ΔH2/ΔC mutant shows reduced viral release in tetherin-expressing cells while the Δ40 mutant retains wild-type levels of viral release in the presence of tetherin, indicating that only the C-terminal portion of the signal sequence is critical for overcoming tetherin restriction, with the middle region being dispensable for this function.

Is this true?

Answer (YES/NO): NO